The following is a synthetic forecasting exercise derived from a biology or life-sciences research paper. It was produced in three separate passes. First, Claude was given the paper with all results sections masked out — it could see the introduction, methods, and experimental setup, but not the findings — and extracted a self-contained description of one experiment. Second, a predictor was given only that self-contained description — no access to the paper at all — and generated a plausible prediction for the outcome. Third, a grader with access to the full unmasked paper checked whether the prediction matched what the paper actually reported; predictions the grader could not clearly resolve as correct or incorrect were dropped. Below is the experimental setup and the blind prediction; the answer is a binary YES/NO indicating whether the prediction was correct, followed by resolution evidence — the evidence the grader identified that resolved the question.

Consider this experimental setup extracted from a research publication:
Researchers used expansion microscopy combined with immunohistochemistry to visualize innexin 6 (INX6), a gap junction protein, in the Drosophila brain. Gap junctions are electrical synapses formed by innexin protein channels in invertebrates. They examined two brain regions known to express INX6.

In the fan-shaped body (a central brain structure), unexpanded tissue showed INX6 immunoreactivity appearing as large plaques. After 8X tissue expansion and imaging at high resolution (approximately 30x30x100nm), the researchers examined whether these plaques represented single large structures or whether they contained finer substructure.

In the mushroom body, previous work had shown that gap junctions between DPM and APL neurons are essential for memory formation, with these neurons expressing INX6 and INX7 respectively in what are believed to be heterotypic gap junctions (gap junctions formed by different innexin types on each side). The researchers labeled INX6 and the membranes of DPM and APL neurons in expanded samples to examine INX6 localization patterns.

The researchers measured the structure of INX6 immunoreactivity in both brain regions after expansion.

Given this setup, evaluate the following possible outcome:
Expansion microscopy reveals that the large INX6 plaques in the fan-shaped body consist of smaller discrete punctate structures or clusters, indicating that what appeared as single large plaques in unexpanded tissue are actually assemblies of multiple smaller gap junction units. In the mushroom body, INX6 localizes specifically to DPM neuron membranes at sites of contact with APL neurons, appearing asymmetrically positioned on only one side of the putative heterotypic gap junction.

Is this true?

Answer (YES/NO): NO